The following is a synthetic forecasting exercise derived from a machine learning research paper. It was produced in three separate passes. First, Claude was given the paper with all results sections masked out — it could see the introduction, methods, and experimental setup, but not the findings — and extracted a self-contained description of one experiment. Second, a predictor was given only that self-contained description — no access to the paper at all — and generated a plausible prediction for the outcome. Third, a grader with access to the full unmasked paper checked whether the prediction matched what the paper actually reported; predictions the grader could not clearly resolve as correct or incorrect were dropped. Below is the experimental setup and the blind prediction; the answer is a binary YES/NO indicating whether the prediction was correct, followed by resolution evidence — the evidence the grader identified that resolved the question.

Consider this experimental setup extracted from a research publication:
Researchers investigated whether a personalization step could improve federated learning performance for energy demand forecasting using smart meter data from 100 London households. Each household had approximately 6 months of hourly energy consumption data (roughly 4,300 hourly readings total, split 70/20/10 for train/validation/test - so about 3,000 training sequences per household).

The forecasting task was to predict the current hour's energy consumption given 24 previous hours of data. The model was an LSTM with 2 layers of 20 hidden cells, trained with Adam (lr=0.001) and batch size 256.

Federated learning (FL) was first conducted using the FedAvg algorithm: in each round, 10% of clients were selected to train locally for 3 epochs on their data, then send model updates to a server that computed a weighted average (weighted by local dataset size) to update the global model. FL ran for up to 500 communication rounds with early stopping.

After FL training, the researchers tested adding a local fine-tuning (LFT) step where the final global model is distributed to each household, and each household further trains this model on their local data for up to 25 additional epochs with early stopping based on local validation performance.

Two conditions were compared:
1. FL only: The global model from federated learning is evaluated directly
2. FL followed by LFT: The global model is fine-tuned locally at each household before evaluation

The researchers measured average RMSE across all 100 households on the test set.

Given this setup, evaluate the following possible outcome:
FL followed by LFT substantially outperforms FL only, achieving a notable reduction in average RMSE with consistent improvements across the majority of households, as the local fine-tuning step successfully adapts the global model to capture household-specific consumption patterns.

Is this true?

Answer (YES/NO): NO